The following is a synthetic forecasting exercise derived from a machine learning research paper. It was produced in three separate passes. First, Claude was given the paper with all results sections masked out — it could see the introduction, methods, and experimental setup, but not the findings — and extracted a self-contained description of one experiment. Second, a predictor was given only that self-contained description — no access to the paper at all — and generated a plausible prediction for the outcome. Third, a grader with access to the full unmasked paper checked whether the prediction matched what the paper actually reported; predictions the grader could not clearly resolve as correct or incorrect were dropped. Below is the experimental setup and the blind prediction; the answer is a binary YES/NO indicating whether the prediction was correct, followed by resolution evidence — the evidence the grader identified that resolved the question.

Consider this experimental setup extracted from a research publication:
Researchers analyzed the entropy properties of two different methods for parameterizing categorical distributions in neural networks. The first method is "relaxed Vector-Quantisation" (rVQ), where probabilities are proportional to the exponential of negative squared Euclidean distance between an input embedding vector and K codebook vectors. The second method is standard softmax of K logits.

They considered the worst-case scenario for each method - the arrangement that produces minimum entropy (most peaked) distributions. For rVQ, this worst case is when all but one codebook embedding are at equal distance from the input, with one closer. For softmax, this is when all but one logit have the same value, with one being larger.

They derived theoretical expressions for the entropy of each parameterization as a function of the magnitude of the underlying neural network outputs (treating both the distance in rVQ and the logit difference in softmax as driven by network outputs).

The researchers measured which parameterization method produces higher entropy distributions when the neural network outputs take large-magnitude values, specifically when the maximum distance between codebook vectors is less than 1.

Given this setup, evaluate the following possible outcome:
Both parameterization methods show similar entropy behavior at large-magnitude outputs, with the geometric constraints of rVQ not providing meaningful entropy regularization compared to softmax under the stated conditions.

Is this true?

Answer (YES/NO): NO